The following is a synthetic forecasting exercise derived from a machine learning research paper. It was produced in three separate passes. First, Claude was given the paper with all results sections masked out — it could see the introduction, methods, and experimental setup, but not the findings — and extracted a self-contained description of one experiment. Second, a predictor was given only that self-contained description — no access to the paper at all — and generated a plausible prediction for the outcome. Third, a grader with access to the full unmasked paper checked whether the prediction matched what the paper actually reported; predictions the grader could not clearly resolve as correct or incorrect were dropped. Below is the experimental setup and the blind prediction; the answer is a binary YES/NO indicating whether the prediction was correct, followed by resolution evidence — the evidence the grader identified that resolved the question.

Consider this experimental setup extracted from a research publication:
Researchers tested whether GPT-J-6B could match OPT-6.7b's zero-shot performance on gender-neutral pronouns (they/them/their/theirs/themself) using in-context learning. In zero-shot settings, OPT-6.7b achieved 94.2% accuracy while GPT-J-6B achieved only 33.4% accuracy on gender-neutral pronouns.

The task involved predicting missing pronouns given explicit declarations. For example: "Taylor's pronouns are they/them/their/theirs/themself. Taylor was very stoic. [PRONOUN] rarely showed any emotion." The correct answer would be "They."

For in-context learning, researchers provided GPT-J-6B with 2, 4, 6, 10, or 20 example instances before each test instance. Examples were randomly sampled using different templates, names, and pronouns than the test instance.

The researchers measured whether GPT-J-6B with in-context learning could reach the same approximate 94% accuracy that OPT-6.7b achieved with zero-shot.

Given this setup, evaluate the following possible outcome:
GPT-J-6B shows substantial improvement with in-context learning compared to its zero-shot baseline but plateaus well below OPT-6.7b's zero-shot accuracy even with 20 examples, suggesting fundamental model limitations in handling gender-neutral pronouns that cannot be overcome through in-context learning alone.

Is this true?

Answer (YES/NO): YES